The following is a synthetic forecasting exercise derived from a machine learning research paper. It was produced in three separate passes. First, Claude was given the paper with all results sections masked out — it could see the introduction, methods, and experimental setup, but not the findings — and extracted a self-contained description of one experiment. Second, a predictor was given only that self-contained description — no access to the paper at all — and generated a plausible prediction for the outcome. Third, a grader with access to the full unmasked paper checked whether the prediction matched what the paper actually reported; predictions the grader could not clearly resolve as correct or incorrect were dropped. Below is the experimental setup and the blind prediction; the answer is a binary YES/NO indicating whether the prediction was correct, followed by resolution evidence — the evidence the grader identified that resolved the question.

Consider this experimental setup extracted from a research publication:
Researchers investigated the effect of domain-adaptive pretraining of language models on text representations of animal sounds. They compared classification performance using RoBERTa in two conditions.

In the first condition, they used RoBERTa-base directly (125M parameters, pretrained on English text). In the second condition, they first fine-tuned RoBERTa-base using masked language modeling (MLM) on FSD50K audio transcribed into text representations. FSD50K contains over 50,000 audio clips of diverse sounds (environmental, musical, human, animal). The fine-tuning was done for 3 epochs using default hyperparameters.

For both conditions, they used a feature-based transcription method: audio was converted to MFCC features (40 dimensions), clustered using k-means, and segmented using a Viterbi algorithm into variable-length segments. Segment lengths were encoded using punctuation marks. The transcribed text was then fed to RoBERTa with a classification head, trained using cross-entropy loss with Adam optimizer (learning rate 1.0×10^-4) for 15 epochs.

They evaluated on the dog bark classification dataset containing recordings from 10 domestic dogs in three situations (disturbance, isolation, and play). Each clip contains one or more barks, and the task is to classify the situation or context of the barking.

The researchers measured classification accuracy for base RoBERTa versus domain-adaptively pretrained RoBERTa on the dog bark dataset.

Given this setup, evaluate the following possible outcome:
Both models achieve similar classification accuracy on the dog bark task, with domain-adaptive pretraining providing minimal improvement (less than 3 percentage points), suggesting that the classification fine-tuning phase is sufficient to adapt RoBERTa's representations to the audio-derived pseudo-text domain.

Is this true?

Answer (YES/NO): NO